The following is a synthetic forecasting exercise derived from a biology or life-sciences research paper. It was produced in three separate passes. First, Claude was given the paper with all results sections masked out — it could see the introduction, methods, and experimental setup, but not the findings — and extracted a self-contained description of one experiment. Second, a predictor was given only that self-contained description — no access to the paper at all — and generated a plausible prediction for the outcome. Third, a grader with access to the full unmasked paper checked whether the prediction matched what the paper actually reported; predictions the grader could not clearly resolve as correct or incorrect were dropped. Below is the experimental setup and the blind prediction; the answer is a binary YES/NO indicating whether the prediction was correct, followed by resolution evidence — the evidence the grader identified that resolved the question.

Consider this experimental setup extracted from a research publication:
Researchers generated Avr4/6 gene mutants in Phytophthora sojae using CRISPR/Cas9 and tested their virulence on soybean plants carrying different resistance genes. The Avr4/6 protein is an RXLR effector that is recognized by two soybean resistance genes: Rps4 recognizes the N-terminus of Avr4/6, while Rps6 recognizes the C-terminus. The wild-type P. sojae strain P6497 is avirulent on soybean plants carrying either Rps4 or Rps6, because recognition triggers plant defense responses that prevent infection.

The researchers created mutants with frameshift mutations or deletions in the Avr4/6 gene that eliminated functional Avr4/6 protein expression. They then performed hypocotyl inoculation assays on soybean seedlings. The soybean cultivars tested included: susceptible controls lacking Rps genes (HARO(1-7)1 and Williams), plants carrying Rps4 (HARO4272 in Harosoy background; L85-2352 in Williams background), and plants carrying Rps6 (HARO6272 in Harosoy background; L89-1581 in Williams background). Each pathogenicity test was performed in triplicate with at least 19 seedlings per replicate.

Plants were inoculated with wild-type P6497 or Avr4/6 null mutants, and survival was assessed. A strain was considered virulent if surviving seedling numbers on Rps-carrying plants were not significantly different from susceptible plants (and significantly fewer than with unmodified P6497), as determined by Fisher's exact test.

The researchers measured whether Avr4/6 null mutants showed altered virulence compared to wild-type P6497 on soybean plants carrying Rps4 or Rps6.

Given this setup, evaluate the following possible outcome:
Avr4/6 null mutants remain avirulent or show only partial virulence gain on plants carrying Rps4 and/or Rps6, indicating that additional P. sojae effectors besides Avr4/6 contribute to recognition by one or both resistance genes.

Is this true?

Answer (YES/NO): YES